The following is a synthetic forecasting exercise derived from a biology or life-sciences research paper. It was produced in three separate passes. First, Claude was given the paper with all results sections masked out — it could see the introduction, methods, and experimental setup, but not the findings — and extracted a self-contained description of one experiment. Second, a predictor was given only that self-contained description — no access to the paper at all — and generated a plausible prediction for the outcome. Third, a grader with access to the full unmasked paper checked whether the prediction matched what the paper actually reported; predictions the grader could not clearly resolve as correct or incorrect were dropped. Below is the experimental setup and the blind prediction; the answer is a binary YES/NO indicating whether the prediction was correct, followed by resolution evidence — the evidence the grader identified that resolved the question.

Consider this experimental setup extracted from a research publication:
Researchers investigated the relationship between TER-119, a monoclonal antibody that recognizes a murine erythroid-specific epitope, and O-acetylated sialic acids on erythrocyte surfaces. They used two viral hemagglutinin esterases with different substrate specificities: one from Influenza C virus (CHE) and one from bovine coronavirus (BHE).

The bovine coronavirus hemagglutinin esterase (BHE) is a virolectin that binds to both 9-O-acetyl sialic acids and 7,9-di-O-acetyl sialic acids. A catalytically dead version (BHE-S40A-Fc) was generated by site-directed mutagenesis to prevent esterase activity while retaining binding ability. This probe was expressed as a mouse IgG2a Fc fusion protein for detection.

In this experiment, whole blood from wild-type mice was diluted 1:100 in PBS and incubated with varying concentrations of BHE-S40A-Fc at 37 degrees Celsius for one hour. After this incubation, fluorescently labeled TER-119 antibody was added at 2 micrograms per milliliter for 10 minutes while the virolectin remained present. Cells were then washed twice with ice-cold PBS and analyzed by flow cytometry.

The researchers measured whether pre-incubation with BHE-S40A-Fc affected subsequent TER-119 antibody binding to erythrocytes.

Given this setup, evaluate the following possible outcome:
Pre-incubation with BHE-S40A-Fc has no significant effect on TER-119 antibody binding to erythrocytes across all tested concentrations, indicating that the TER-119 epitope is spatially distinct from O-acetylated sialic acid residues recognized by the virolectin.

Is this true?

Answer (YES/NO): NO